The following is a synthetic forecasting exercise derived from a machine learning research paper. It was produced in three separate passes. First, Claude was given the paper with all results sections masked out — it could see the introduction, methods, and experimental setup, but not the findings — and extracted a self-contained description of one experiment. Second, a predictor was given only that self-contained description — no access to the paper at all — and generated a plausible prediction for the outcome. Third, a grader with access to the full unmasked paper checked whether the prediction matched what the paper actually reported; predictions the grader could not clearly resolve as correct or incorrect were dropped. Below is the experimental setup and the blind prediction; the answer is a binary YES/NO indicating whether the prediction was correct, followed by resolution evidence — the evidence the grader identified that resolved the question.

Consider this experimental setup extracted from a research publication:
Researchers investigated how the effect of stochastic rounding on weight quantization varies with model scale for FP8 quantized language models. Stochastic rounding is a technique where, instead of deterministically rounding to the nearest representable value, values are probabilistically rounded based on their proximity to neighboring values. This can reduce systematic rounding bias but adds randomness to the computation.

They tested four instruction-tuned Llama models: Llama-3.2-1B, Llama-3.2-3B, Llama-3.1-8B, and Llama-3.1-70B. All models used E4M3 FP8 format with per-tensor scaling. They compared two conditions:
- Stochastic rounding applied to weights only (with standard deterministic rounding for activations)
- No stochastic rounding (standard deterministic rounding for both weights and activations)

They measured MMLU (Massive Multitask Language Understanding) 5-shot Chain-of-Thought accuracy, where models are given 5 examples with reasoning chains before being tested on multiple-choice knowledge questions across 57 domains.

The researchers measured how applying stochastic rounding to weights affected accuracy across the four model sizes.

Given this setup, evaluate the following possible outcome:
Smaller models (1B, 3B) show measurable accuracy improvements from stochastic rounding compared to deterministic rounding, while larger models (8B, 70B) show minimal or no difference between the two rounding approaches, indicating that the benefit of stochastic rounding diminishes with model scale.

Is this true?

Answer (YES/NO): NO